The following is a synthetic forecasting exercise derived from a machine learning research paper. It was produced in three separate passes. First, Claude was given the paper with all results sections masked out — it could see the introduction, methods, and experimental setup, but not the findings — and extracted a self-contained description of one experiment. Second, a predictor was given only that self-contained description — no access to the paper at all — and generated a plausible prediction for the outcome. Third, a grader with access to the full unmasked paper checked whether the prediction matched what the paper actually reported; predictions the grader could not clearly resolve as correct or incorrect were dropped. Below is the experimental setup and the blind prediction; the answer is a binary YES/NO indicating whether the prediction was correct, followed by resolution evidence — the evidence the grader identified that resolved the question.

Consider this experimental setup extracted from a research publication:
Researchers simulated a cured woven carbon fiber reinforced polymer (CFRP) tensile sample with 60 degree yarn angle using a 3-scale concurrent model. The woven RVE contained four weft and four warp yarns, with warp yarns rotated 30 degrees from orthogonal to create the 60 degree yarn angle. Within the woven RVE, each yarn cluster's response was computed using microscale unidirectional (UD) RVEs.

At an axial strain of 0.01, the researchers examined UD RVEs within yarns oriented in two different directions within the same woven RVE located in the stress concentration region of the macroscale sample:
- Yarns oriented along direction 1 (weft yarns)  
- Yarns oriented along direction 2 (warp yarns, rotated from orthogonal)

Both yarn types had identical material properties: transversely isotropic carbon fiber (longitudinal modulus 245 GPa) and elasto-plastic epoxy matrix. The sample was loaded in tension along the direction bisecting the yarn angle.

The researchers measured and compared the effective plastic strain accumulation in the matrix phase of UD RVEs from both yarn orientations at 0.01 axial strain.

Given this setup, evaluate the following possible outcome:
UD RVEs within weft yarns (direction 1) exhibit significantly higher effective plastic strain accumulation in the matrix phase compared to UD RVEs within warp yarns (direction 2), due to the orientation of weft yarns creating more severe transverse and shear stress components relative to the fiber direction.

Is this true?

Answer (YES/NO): NO